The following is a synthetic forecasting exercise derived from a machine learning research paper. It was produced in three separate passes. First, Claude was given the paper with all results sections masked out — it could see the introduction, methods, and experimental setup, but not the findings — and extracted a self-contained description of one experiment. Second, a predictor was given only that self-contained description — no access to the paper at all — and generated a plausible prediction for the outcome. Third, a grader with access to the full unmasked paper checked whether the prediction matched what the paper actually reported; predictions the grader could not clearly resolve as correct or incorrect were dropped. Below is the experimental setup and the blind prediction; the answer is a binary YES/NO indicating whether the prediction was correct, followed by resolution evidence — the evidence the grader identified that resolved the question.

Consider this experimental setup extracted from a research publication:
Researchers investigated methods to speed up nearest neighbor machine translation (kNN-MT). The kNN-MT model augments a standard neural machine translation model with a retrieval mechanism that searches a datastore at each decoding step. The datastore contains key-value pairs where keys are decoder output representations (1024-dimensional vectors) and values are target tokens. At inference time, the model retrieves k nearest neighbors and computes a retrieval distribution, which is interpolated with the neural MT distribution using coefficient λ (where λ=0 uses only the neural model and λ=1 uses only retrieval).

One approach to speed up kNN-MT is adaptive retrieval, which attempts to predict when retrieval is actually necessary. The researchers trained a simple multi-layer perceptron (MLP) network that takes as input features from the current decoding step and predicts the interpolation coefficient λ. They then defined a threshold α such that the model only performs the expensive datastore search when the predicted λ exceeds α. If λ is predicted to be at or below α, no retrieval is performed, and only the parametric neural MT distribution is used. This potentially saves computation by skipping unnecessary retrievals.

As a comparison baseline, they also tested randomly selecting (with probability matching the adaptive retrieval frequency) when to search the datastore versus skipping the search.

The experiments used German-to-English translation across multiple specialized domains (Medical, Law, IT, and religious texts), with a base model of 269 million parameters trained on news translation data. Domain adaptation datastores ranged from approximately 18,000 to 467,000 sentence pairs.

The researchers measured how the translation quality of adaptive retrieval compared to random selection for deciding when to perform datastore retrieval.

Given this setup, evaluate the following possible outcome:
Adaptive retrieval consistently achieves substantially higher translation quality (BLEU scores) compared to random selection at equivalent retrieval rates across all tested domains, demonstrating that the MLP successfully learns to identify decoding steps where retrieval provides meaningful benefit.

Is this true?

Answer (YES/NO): NO